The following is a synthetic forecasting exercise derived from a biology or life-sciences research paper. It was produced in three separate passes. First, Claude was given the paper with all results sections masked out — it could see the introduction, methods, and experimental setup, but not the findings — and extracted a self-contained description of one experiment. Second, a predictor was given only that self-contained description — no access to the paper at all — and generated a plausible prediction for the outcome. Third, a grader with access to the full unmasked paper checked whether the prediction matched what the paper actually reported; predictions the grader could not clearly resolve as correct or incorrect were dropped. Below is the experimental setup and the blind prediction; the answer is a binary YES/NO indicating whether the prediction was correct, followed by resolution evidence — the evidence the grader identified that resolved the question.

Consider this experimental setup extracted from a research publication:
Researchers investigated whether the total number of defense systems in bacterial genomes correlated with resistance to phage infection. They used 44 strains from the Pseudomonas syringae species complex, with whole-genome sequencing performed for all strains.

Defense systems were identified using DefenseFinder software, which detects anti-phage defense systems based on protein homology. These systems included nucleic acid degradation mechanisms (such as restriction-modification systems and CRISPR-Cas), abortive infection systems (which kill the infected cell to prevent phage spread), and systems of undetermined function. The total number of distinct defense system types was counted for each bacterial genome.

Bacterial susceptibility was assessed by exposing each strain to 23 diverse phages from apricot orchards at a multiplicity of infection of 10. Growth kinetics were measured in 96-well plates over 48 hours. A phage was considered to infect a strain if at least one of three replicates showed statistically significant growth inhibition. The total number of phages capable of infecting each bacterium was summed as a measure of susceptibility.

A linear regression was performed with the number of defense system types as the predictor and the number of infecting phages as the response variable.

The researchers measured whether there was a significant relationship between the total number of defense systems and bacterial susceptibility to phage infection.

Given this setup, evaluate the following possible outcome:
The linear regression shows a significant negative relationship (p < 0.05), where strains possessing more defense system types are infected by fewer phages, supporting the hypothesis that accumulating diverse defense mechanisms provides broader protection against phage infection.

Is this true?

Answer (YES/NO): NO